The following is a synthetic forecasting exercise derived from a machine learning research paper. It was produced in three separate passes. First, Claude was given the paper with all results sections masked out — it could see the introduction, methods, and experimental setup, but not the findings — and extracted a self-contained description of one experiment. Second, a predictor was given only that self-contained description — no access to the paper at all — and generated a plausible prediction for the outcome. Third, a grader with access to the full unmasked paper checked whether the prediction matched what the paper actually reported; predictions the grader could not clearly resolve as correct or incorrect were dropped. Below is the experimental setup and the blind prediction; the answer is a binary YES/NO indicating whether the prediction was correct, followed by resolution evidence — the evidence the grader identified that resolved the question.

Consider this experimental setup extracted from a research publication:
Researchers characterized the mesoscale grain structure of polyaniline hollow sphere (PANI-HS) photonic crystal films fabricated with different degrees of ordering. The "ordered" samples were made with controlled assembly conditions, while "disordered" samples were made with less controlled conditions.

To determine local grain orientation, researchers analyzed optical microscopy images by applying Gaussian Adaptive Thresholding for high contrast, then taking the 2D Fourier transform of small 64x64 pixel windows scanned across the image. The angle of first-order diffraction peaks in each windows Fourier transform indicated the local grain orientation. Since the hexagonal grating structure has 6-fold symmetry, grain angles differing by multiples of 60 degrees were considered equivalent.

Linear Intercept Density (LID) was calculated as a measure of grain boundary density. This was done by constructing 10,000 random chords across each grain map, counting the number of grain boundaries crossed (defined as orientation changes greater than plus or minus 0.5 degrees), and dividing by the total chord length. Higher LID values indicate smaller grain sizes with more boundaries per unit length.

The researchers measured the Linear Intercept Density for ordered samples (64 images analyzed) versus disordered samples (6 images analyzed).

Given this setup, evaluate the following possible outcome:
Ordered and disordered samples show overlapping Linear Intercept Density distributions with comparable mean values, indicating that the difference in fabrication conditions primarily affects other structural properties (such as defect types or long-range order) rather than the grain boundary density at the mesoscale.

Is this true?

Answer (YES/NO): NO